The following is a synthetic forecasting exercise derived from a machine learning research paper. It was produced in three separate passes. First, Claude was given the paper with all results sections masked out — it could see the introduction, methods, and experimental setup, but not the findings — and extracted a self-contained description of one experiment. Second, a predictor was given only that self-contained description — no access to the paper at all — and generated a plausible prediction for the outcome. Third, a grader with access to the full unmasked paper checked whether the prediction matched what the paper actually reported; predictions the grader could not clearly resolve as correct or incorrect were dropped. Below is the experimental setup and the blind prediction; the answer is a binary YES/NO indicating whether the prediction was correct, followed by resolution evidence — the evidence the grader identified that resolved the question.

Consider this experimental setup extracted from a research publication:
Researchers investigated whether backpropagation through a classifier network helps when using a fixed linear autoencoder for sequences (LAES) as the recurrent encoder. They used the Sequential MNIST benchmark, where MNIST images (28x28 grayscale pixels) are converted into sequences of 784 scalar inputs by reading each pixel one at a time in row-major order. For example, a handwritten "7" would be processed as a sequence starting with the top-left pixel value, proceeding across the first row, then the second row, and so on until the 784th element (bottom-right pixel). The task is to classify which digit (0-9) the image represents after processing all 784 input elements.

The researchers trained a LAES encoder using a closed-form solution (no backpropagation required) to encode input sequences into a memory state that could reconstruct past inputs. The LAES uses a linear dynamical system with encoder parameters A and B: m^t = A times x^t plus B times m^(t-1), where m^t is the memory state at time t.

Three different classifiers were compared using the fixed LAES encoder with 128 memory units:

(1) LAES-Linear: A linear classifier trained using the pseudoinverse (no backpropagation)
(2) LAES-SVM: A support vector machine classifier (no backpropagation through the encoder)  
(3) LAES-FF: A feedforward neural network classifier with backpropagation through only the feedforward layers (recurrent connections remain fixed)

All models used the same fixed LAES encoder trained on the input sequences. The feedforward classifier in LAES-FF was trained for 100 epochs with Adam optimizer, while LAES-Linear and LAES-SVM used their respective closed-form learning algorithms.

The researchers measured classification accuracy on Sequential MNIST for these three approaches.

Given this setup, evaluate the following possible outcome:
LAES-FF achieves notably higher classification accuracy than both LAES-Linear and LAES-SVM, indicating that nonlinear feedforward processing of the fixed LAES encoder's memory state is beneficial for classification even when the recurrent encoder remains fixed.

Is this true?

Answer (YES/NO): YES